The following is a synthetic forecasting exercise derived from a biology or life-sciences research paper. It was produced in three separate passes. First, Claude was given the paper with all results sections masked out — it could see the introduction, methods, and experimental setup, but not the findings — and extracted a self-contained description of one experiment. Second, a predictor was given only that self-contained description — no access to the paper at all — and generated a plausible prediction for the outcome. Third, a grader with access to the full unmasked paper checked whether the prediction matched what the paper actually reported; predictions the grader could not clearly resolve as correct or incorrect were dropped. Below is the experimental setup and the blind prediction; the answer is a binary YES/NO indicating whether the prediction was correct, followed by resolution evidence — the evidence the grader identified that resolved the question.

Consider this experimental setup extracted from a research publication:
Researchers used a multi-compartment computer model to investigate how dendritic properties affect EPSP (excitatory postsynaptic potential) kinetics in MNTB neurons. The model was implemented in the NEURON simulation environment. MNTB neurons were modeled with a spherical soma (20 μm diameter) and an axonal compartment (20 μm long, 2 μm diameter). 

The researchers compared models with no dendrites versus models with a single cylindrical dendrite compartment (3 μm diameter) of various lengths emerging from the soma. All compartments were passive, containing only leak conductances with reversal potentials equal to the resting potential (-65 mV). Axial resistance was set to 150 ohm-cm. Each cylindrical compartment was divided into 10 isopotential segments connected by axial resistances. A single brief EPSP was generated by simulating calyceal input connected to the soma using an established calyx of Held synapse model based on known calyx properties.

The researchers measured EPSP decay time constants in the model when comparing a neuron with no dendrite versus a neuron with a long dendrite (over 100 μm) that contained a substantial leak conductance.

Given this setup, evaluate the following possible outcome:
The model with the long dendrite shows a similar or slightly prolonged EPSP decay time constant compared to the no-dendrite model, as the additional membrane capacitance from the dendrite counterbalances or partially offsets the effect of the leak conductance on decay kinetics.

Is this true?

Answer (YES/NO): NO